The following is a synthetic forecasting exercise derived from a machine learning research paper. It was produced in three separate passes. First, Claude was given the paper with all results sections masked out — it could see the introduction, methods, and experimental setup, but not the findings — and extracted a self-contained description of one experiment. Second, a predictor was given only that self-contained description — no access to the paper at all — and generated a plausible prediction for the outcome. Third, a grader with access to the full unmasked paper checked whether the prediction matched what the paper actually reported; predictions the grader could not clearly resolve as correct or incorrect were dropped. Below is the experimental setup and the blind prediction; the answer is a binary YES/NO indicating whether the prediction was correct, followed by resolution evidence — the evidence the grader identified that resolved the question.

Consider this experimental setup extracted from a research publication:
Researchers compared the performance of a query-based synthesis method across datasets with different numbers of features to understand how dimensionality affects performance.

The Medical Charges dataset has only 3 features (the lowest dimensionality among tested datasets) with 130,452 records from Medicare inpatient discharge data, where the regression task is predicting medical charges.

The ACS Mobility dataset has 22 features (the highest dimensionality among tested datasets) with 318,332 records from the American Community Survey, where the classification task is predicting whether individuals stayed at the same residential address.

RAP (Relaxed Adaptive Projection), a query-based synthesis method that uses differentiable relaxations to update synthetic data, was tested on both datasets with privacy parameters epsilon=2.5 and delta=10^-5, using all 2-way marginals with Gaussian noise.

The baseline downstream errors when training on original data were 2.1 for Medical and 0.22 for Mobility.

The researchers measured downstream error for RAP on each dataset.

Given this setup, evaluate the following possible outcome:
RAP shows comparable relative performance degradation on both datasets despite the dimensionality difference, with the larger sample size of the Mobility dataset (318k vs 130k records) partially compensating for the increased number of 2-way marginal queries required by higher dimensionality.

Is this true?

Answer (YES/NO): NO